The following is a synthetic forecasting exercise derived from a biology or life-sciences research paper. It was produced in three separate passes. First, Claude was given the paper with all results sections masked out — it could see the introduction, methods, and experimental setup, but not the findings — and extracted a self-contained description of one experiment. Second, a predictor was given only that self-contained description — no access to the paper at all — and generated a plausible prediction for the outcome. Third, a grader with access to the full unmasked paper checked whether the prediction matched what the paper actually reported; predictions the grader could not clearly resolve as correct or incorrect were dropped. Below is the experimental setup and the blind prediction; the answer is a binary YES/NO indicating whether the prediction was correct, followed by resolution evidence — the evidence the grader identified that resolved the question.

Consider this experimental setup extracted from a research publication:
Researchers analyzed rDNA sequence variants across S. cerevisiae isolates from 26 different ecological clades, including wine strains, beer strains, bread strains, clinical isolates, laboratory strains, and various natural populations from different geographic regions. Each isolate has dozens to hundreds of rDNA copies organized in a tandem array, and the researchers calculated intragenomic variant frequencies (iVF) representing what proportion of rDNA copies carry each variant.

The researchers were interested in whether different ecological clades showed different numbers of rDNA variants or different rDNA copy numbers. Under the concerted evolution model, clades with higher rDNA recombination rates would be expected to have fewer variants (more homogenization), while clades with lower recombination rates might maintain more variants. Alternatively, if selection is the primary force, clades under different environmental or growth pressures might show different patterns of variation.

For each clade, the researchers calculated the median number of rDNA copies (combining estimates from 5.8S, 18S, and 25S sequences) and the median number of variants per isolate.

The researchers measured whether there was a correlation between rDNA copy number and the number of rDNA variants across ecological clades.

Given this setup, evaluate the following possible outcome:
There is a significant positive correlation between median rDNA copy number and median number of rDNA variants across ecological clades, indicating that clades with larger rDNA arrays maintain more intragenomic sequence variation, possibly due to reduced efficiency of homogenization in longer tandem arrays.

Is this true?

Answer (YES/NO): NO